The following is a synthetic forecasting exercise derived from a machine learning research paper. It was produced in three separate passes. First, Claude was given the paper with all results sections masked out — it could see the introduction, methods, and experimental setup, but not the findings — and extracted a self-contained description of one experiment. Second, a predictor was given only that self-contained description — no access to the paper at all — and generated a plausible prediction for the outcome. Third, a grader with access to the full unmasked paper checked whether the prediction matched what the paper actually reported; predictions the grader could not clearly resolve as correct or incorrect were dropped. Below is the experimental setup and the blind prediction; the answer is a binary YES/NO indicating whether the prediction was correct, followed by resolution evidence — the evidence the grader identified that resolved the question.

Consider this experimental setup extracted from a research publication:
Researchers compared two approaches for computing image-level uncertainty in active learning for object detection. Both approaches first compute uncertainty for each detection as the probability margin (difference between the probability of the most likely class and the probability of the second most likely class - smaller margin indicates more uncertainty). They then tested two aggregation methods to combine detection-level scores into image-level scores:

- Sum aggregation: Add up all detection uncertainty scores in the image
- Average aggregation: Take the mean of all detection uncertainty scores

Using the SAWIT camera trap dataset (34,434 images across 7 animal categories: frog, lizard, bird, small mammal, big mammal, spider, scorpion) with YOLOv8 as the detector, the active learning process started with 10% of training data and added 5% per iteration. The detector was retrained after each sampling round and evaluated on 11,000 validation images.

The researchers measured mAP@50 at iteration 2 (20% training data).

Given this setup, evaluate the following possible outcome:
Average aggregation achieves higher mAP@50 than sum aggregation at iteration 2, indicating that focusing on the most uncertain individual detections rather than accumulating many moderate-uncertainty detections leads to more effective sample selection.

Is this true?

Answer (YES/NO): NO